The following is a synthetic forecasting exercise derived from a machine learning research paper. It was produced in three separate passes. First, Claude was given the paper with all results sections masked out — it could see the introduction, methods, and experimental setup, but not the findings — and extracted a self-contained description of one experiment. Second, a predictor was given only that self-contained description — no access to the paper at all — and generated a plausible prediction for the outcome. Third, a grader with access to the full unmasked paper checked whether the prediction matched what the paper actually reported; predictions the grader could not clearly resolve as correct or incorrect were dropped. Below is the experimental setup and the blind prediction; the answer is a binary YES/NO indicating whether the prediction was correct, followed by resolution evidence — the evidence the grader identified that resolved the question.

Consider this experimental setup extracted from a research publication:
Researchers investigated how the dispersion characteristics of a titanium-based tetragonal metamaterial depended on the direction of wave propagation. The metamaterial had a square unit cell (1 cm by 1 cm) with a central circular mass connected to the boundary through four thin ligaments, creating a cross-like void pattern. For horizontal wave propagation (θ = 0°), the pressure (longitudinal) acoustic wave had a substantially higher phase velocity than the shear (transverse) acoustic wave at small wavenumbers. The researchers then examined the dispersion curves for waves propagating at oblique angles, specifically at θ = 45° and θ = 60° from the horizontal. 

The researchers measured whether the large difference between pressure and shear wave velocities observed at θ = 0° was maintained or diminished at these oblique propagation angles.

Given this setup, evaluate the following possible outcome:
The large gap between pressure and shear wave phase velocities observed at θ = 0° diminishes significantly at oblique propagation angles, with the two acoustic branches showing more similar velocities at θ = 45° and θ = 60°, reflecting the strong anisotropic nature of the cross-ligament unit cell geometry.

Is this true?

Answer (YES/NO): YES